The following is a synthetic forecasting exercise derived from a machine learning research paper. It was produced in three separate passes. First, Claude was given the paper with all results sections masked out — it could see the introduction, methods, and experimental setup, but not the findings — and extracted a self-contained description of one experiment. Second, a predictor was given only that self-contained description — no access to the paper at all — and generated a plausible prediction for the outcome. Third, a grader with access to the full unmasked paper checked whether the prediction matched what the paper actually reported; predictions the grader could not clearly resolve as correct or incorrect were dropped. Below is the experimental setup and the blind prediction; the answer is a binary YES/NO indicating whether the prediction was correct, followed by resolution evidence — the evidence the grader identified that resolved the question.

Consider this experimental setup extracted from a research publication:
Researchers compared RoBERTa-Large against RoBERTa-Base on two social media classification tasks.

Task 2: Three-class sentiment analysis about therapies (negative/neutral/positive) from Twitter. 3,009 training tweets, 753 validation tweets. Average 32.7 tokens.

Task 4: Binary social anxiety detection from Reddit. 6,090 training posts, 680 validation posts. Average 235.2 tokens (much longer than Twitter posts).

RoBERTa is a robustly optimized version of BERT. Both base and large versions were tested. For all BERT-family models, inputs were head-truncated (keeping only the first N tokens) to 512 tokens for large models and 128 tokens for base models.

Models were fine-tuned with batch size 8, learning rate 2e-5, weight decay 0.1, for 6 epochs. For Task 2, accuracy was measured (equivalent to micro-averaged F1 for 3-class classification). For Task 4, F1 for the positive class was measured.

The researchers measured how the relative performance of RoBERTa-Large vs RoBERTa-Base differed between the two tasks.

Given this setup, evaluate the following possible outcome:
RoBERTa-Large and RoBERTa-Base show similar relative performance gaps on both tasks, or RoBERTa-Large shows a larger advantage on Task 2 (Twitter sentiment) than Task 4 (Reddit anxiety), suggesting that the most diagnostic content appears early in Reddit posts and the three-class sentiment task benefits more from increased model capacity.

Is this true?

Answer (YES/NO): YES